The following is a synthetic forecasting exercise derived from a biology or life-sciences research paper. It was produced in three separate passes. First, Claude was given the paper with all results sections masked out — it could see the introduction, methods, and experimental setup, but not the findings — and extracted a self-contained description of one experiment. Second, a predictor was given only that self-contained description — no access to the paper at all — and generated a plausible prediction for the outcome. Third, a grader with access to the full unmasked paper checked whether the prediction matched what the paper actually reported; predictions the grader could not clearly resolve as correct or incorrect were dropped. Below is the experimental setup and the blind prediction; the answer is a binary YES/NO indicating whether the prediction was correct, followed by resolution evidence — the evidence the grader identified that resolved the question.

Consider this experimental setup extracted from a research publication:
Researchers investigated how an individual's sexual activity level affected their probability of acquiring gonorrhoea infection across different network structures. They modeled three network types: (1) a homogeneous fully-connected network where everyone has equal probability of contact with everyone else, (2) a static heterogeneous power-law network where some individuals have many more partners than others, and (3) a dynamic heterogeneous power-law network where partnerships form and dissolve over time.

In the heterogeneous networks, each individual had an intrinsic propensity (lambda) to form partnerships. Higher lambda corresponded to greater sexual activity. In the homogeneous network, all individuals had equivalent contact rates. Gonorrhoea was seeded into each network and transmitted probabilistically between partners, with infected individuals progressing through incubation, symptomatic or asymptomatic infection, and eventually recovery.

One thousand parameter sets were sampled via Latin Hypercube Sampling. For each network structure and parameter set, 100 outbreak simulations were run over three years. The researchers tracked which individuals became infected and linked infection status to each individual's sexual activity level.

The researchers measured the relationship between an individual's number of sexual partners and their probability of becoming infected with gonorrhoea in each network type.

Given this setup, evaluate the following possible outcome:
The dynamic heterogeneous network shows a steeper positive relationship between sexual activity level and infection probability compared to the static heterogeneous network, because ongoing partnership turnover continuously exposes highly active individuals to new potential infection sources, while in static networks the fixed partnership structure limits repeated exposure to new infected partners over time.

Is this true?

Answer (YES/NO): NO